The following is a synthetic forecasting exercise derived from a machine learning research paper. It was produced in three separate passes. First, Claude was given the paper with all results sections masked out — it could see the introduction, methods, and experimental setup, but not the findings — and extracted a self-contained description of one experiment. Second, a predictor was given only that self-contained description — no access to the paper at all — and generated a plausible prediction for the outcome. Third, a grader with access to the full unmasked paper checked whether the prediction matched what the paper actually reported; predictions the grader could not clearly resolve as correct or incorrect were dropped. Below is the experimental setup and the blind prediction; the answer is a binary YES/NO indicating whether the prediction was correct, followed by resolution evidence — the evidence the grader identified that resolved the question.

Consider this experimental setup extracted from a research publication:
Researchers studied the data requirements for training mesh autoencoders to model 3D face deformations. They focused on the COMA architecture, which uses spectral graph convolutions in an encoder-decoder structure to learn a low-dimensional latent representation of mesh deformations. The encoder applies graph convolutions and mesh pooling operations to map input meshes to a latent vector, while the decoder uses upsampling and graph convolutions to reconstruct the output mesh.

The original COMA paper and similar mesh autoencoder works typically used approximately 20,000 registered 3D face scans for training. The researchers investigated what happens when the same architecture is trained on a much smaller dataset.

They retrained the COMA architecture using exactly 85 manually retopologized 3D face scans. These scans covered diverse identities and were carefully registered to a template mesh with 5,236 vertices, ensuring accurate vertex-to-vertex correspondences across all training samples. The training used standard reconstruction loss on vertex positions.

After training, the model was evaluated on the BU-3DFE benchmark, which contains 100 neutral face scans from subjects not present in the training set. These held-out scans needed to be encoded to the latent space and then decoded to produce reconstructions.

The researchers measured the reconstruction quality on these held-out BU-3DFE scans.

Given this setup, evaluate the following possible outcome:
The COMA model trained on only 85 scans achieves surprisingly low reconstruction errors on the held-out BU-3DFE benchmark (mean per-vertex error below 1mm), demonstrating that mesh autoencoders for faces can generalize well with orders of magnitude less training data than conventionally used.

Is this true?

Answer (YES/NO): NO